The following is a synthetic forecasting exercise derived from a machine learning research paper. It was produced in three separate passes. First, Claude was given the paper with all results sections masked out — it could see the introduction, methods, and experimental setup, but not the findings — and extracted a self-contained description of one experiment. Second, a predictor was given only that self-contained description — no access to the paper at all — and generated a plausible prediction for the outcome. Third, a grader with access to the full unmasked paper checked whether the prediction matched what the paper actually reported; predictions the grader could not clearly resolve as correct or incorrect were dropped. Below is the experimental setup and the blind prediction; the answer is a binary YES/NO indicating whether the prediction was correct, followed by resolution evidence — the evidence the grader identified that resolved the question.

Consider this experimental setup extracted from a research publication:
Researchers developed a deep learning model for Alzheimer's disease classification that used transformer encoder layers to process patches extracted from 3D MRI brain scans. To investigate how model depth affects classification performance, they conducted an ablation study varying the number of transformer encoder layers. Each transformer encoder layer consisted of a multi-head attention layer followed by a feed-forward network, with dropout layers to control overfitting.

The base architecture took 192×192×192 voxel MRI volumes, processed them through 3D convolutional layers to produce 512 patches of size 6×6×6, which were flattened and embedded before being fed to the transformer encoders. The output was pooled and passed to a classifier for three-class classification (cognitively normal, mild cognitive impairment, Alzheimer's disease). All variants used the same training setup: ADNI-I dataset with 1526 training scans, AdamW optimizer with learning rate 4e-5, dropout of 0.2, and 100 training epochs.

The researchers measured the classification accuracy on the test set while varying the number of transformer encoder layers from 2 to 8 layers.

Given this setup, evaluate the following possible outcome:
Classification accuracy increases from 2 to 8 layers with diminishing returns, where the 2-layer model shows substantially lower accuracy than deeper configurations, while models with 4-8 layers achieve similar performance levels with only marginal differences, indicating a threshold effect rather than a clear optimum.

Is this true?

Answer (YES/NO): NO